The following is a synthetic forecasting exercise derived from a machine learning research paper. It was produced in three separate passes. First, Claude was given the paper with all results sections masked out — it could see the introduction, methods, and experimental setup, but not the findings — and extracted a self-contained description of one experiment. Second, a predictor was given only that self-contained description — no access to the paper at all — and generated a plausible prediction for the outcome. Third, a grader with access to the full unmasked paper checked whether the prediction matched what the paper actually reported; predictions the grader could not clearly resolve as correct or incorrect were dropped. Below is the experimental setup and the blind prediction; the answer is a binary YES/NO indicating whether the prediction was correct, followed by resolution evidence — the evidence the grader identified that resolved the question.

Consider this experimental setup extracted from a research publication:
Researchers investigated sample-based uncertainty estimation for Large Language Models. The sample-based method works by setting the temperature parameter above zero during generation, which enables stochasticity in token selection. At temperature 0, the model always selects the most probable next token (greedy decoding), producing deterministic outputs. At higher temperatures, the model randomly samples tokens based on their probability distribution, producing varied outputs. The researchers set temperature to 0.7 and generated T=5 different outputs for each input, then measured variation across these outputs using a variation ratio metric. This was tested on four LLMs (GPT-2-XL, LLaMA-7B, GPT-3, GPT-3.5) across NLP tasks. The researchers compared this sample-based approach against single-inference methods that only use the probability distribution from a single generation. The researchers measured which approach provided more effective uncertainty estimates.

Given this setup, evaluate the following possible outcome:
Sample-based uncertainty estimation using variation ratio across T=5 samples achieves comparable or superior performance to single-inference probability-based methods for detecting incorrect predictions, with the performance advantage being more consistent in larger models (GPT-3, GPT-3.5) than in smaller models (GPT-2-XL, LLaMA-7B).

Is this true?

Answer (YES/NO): NO